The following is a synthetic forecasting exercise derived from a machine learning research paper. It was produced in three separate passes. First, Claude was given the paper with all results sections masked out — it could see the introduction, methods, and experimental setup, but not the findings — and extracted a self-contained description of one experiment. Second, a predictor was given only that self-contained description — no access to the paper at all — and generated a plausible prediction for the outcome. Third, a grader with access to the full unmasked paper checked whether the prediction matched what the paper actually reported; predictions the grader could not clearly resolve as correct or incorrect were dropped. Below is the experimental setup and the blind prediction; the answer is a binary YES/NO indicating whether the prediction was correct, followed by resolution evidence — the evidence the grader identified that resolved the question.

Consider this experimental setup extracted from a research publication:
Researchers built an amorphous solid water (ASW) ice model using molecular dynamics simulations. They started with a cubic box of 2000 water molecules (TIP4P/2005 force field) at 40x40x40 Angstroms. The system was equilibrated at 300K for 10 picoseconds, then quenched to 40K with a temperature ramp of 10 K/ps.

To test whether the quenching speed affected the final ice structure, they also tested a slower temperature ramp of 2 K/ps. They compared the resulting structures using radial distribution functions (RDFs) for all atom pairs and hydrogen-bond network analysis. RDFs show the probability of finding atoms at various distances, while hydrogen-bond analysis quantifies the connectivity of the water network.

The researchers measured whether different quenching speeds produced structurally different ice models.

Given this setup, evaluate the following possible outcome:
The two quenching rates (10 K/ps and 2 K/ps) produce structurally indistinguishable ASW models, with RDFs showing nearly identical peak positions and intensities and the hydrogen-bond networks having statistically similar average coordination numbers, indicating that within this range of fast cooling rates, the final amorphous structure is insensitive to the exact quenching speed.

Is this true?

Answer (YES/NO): YES